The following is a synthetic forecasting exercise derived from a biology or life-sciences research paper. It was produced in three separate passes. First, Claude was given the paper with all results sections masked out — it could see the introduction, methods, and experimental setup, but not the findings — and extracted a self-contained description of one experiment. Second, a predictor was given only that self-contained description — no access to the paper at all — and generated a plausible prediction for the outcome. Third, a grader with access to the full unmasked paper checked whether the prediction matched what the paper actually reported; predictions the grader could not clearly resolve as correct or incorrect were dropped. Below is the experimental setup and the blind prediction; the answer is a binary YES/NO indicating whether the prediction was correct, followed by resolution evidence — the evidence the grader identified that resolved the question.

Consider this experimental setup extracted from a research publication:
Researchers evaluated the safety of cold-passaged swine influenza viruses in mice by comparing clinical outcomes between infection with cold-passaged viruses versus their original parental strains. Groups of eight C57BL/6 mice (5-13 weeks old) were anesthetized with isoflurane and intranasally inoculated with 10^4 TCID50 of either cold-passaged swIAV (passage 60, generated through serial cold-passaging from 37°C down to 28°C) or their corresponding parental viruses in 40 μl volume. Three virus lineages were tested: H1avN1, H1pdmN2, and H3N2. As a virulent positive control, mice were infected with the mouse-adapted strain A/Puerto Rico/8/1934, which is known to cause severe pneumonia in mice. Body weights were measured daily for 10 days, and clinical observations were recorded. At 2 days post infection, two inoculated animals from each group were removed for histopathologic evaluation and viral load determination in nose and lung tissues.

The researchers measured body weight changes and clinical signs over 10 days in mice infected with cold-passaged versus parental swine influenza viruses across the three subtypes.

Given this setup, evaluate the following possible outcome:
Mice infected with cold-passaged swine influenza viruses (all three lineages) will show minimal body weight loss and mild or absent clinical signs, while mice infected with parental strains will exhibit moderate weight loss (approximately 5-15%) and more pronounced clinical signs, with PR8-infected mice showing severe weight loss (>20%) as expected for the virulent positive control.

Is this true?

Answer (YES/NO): NO